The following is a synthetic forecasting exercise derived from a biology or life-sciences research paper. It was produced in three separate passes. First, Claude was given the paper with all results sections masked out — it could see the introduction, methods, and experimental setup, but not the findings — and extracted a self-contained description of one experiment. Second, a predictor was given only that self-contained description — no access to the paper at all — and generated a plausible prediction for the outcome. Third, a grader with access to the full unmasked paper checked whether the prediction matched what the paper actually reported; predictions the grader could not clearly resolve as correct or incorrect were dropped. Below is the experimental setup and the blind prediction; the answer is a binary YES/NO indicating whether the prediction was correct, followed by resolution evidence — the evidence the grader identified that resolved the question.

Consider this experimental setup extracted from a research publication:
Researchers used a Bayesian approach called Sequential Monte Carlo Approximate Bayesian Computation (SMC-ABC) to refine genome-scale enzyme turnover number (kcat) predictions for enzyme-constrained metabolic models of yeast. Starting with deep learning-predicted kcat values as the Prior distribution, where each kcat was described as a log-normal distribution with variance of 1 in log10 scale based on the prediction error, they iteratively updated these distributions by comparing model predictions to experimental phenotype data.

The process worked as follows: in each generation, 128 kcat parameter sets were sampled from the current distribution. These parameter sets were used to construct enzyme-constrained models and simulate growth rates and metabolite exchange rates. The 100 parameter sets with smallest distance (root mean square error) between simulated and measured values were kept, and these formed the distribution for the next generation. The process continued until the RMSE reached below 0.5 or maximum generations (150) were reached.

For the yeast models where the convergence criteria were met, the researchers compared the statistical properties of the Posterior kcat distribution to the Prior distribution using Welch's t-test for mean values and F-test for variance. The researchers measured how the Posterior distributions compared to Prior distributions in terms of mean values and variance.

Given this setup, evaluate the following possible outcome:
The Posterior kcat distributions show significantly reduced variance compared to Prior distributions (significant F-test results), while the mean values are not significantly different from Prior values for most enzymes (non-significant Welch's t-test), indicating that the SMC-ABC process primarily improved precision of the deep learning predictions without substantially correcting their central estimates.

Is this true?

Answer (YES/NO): YES